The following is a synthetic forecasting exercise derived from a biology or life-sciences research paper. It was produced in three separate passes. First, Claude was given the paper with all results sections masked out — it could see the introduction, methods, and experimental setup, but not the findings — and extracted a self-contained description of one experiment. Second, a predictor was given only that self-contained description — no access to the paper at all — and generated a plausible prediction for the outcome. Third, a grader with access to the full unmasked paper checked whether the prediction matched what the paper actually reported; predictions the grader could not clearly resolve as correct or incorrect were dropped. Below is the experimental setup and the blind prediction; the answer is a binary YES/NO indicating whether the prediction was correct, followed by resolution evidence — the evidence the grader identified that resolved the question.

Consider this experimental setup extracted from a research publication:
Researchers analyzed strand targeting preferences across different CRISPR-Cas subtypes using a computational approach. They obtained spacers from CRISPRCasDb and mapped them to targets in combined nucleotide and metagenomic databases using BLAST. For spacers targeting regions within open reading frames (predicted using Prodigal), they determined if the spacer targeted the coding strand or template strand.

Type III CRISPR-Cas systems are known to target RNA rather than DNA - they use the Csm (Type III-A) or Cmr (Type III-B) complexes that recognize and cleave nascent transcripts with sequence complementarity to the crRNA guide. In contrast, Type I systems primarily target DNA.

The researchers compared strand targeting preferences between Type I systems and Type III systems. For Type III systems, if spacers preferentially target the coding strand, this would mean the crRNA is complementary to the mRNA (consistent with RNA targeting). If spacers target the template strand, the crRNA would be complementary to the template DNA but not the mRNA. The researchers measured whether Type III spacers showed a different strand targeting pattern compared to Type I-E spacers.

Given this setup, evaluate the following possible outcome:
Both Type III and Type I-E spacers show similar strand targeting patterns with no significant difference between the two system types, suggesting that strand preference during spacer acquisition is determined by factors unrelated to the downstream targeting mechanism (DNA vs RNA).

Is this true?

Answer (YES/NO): NO